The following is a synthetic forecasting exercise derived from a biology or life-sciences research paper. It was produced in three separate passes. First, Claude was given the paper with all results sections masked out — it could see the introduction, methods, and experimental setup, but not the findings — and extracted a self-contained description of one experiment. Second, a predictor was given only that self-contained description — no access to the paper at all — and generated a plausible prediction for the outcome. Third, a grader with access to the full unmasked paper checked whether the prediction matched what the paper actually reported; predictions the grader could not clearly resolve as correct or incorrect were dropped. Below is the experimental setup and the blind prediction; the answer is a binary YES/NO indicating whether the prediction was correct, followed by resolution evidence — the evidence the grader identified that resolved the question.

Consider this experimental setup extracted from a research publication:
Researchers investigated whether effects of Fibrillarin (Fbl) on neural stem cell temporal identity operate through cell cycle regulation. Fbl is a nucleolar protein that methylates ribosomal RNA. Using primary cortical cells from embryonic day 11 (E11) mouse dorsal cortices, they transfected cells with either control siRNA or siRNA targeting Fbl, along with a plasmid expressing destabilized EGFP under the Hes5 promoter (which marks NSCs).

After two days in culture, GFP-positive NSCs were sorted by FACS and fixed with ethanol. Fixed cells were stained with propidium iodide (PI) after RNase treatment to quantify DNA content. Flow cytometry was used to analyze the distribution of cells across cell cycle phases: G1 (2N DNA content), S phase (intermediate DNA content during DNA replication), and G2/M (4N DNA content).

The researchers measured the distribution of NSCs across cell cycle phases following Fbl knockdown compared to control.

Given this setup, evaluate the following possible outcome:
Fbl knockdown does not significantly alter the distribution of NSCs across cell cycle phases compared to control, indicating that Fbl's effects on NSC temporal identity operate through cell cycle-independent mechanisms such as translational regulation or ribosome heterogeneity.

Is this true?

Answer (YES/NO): NO